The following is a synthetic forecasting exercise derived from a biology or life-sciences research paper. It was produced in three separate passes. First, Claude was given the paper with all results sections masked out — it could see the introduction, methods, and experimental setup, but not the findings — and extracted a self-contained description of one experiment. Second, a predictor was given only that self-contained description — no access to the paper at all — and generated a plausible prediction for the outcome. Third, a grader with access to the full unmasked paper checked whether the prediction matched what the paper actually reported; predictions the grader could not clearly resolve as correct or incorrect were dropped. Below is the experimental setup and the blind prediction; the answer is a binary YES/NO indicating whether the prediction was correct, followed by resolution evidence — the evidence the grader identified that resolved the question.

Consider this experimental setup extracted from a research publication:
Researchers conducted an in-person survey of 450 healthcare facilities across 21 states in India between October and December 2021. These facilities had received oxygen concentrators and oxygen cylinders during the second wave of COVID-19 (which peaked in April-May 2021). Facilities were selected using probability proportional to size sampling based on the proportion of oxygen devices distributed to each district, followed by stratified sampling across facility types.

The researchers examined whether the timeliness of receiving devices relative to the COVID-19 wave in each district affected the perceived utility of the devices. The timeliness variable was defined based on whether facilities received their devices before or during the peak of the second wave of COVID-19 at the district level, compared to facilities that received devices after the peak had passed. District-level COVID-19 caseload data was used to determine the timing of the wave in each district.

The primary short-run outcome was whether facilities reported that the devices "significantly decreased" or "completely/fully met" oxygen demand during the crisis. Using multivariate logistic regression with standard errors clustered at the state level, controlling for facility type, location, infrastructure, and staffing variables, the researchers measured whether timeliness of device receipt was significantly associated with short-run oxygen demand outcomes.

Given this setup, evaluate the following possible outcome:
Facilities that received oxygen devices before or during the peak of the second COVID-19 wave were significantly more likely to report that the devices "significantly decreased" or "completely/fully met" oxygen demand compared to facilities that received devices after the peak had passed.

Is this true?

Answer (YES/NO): YES